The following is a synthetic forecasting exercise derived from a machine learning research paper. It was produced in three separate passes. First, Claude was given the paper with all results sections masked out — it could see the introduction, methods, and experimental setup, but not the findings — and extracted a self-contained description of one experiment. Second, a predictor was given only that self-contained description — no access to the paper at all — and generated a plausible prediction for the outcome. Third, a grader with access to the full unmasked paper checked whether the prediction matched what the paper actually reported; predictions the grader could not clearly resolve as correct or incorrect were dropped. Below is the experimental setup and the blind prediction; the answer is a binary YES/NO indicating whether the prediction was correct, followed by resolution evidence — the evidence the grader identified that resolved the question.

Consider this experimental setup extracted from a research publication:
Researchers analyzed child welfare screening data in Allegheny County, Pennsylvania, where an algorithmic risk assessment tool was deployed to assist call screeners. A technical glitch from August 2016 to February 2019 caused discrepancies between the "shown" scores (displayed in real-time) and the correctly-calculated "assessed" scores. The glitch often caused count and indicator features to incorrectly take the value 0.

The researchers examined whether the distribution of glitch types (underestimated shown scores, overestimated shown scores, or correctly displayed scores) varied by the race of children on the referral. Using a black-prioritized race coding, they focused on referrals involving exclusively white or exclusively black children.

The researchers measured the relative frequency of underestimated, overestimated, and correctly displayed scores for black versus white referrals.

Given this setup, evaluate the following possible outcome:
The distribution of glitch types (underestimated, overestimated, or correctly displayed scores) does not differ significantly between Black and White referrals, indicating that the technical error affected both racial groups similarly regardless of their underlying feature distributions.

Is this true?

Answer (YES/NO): NO